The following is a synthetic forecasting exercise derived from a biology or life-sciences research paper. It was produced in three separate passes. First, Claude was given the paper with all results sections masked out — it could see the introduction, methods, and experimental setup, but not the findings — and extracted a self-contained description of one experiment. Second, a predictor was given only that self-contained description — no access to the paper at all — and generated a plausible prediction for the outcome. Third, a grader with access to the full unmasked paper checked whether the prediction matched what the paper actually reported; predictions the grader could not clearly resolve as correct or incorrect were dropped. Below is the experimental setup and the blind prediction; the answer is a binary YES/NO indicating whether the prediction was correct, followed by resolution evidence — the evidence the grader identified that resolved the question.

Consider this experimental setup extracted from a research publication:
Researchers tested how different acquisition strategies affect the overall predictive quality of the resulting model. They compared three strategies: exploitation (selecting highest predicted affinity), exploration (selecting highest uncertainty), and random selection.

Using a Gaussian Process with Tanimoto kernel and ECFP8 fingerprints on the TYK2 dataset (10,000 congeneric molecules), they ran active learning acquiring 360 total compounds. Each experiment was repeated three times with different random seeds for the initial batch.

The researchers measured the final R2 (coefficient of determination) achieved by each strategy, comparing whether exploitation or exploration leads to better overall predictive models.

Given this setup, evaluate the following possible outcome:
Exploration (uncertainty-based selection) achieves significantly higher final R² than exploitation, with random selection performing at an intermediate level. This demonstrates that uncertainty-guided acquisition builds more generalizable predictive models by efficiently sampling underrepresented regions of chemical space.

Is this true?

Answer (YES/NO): NO